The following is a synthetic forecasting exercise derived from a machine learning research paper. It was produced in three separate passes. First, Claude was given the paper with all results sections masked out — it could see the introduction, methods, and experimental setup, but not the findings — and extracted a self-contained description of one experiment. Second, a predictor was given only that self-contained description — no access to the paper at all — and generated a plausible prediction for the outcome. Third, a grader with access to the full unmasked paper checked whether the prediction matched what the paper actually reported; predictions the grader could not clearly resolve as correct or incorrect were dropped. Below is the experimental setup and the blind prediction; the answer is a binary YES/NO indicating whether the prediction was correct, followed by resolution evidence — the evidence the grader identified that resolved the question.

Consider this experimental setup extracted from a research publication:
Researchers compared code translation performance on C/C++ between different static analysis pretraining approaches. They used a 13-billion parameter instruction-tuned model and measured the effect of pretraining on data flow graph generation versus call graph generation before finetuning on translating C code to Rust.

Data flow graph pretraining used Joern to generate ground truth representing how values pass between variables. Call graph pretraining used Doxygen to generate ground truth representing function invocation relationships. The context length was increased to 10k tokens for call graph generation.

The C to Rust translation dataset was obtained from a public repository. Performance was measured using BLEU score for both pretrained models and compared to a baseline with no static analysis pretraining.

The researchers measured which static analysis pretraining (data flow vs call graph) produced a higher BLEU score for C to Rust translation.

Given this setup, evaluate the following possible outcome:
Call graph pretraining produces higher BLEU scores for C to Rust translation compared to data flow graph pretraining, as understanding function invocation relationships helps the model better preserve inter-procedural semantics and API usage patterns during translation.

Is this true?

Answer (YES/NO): NO